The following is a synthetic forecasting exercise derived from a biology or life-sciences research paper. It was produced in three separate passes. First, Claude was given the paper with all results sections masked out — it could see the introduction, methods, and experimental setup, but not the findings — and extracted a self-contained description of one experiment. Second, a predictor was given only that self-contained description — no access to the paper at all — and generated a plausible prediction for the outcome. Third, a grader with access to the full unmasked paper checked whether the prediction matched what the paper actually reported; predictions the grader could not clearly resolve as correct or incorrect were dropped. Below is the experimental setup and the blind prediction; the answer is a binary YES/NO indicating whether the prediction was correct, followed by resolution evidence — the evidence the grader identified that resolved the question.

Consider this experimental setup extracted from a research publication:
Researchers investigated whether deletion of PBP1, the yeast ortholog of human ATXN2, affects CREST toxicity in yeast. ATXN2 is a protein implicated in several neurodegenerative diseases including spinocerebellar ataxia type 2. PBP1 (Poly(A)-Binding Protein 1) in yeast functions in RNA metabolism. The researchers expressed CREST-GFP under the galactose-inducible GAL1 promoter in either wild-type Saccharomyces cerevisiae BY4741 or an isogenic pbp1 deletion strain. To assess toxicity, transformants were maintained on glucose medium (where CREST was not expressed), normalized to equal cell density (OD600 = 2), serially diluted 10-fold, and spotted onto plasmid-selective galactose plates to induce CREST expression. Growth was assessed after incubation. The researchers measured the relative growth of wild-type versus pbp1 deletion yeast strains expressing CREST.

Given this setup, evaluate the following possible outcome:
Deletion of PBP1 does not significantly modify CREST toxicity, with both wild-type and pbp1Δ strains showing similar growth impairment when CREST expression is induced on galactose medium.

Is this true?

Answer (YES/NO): NO